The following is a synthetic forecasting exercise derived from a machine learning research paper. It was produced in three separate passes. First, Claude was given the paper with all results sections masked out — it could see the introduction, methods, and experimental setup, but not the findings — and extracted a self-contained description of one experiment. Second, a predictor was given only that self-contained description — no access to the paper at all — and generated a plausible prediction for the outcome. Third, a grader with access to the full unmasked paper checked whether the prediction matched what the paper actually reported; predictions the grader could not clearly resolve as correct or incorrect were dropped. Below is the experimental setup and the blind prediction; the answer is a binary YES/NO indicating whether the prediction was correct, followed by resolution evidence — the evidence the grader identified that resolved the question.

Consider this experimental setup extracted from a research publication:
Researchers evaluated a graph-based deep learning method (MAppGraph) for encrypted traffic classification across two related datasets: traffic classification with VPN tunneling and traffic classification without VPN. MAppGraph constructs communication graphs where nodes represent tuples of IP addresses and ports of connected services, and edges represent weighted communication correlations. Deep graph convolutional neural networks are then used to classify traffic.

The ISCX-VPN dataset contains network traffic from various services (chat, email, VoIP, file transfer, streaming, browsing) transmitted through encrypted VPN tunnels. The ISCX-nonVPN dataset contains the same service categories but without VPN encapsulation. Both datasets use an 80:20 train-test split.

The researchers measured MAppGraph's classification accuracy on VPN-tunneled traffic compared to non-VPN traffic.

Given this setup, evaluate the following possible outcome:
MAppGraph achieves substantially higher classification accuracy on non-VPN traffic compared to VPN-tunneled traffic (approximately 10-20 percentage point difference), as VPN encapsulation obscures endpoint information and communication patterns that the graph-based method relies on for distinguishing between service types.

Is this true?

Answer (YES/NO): NO